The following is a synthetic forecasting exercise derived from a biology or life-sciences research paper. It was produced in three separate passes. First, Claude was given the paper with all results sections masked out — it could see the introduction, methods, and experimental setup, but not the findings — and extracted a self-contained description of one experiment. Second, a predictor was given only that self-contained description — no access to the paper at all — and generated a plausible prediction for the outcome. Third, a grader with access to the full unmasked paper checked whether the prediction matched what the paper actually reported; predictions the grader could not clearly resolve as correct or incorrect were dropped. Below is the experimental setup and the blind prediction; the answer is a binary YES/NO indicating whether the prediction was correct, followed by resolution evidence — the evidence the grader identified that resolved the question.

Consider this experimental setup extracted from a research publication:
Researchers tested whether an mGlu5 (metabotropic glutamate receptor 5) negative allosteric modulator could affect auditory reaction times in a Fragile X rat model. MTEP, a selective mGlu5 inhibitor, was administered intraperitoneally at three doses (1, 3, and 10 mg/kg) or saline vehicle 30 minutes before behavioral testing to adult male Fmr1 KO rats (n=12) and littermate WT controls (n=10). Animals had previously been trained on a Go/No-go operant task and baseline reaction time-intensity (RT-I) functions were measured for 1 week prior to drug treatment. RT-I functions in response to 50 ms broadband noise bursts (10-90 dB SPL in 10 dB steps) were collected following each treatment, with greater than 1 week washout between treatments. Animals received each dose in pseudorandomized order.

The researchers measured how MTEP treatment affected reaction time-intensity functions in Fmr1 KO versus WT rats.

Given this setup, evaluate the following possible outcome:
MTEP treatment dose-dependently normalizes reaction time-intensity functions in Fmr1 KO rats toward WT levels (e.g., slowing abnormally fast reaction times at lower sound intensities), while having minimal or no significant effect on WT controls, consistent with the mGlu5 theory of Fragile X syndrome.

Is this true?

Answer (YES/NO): YES